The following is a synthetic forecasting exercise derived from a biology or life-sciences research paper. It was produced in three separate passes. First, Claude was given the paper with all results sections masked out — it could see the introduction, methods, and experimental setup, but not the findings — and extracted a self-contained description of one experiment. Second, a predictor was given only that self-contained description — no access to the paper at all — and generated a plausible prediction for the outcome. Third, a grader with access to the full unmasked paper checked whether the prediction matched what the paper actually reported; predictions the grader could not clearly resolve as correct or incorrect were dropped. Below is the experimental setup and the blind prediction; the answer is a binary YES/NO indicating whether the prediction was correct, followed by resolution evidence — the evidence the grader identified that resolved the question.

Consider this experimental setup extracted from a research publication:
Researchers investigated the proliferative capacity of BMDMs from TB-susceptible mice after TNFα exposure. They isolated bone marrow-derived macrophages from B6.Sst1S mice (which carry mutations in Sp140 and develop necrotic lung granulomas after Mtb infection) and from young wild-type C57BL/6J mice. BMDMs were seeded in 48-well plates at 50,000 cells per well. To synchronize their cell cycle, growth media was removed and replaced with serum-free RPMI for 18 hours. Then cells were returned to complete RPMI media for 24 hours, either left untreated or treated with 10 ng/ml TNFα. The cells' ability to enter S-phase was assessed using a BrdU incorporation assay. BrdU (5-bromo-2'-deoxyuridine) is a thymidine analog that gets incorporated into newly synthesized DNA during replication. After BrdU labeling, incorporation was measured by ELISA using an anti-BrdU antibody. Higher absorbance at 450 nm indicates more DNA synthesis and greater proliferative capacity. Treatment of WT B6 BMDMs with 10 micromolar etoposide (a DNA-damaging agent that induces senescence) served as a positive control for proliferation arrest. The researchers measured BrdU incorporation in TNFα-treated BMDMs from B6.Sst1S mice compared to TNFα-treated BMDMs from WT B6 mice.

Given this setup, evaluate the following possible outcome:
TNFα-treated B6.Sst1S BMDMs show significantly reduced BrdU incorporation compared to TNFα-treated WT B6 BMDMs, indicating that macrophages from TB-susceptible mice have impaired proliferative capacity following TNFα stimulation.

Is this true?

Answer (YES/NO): YES